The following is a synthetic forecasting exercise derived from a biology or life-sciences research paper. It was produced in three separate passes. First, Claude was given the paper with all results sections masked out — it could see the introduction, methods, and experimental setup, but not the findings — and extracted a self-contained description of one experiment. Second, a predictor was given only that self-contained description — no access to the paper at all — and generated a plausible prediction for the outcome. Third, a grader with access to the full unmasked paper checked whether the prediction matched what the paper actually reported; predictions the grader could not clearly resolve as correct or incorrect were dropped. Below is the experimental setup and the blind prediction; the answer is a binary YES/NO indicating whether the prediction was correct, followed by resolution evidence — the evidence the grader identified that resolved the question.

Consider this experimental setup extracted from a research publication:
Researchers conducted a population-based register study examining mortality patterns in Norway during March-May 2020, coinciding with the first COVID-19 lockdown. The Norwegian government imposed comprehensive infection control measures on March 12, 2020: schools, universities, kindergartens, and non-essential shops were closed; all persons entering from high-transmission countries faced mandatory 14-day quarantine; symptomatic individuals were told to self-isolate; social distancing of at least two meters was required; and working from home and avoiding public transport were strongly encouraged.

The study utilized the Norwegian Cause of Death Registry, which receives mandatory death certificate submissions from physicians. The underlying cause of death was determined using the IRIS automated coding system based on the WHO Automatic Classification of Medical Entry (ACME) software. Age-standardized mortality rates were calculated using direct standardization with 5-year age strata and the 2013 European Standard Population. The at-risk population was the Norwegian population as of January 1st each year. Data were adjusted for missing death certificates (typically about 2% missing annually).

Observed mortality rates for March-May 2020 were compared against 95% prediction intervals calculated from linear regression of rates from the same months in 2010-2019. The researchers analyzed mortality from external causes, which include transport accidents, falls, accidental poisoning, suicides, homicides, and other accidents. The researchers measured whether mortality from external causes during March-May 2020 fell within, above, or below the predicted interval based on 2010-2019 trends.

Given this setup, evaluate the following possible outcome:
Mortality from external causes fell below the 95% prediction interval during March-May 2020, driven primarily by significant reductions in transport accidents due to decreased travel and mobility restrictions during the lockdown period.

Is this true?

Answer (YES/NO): NO